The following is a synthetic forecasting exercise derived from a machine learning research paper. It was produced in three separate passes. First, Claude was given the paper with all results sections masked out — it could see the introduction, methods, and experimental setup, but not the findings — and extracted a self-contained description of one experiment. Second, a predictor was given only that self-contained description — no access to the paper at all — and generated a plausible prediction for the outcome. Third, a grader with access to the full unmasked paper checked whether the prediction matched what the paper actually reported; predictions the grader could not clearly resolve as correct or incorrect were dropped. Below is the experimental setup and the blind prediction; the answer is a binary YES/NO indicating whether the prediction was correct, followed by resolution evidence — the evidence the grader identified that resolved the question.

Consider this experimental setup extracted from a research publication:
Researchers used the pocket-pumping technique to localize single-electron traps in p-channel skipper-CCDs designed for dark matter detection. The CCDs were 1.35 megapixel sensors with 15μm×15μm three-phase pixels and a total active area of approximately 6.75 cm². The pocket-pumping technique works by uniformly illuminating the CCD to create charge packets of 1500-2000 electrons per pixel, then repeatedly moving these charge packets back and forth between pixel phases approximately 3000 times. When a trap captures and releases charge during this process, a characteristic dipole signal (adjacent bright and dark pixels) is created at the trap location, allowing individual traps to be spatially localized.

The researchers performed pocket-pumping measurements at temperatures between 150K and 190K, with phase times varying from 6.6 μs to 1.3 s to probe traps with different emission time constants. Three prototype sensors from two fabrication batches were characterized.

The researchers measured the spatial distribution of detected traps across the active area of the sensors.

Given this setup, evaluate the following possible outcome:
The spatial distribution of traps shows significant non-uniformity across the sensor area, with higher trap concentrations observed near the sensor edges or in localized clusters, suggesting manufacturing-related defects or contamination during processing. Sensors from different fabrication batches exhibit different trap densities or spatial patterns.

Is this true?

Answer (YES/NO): NO